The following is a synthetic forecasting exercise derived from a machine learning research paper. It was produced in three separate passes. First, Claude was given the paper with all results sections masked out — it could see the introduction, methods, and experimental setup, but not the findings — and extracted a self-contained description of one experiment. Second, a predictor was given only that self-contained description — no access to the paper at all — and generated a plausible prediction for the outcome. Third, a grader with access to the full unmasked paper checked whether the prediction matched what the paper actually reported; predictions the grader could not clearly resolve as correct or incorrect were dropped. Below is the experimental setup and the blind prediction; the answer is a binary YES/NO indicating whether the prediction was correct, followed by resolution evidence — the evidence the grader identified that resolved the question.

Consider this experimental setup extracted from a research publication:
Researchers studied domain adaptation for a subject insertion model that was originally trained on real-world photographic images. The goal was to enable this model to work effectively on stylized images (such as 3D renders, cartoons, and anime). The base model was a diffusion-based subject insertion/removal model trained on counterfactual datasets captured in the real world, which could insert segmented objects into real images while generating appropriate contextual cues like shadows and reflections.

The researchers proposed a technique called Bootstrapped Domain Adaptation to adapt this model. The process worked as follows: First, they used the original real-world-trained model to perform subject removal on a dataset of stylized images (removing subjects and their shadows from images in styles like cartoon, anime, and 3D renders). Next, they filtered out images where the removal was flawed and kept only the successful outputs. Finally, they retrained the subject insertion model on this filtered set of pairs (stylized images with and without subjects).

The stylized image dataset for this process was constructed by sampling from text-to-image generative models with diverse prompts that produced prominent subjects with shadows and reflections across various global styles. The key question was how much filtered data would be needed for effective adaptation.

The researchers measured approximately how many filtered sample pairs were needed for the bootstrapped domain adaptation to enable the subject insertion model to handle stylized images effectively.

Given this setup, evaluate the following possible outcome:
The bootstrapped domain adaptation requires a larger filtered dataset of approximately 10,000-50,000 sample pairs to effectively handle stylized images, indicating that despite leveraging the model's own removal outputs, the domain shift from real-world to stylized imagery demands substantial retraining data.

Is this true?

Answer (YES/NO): NO